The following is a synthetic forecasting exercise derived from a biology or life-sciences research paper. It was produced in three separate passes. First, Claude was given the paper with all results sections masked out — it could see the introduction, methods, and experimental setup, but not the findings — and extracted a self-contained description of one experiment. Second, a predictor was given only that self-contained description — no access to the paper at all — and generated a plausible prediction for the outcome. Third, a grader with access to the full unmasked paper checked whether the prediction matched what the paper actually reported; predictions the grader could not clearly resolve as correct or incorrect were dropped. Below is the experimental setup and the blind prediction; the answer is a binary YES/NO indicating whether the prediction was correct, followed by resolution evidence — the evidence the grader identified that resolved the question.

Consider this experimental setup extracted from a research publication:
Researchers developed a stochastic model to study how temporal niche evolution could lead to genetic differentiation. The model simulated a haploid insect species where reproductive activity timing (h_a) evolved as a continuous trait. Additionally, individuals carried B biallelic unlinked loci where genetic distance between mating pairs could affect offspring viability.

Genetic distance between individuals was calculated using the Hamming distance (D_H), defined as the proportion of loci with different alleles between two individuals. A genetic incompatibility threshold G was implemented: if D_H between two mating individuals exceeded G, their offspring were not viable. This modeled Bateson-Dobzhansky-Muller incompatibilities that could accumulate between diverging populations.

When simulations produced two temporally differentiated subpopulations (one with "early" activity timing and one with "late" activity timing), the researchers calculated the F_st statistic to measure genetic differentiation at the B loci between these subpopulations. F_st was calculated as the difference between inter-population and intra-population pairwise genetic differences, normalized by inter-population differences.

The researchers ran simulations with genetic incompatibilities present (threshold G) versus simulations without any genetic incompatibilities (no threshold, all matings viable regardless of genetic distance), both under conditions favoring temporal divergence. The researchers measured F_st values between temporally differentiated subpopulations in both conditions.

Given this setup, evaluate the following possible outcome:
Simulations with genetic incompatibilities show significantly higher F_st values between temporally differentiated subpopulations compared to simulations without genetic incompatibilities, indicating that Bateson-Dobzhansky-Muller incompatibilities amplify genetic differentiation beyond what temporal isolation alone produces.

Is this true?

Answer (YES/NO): YES